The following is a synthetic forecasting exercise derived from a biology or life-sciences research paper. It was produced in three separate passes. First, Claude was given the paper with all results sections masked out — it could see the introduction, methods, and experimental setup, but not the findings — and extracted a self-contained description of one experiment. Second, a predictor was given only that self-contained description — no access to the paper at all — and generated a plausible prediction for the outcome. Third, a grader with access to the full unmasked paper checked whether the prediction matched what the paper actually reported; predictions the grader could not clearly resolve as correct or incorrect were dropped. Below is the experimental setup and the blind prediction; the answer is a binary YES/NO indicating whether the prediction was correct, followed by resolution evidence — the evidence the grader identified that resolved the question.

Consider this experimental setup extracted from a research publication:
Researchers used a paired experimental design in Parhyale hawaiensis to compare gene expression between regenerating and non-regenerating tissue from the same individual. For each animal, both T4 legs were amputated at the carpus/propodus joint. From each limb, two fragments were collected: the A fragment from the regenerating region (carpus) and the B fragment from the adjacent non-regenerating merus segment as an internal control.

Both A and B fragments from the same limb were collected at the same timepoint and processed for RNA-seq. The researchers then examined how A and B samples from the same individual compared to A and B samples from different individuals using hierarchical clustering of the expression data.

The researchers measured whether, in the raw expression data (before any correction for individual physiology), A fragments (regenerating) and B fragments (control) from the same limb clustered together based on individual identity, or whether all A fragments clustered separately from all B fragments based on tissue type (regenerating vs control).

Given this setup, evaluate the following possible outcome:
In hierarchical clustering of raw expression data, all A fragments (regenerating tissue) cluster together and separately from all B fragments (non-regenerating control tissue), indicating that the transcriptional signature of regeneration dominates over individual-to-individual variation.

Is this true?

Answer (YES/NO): YES